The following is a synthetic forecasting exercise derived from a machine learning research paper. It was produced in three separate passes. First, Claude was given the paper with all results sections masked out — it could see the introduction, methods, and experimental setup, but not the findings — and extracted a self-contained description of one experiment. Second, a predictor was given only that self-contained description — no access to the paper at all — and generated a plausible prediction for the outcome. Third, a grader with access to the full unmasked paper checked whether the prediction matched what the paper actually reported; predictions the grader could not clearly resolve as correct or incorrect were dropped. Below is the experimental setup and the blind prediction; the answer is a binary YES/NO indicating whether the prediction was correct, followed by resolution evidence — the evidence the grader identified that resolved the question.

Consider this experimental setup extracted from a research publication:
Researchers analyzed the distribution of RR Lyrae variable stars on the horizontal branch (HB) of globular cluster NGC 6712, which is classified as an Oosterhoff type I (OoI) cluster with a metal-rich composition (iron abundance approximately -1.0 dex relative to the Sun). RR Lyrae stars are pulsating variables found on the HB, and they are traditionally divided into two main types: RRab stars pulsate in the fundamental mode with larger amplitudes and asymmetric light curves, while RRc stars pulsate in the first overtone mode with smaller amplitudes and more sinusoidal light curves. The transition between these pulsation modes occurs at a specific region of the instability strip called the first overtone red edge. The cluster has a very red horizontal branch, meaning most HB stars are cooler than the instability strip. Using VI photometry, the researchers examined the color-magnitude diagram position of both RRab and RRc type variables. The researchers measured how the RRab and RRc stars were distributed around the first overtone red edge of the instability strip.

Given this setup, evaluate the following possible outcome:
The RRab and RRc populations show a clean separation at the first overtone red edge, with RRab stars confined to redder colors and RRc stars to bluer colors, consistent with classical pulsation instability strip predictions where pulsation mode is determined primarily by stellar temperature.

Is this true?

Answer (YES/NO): YES